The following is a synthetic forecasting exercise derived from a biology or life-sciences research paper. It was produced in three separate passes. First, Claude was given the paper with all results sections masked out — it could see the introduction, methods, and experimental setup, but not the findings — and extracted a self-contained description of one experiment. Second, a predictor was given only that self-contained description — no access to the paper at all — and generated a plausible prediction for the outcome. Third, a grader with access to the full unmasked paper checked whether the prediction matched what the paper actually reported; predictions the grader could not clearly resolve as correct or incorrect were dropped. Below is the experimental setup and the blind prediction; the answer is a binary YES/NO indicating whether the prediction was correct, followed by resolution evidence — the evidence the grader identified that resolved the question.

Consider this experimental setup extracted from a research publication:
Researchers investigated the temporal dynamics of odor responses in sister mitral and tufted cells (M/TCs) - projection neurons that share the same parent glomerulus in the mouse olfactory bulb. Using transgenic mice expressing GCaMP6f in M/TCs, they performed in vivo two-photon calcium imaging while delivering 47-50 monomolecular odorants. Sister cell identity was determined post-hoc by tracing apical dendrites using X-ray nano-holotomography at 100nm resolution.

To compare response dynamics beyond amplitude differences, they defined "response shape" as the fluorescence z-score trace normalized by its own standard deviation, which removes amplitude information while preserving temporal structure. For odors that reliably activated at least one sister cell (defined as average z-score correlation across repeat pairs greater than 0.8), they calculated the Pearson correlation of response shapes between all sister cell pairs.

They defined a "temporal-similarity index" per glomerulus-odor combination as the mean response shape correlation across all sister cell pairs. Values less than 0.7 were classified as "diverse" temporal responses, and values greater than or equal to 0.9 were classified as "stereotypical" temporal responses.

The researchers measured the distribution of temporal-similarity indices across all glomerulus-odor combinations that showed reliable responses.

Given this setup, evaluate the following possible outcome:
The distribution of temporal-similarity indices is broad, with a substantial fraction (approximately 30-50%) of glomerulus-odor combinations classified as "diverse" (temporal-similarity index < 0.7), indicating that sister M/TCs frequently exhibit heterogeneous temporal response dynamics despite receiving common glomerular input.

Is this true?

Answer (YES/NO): YES